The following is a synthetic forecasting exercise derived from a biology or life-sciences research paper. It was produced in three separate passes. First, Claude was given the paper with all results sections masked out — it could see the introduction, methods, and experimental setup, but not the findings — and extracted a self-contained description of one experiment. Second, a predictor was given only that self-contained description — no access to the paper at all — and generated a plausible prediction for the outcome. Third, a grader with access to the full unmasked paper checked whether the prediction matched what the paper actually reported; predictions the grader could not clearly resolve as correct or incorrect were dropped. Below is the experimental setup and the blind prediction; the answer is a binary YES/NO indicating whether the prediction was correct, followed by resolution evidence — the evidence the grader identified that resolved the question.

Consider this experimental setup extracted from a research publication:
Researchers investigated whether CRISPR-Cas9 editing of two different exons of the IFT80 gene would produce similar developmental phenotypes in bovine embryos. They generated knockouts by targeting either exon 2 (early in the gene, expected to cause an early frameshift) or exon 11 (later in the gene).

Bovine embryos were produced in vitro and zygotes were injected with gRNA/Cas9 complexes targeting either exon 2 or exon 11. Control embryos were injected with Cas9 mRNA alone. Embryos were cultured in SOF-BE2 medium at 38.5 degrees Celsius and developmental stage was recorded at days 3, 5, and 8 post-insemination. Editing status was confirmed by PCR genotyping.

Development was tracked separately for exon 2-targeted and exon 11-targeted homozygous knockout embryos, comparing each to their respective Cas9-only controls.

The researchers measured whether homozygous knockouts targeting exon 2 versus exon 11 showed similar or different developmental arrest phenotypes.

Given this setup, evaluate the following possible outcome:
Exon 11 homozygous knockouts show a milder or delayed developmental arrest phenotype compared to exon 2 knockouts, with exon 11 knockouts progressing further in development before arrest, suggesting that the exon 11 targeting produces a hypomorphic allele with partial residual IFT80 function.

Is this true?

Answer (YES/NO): NO